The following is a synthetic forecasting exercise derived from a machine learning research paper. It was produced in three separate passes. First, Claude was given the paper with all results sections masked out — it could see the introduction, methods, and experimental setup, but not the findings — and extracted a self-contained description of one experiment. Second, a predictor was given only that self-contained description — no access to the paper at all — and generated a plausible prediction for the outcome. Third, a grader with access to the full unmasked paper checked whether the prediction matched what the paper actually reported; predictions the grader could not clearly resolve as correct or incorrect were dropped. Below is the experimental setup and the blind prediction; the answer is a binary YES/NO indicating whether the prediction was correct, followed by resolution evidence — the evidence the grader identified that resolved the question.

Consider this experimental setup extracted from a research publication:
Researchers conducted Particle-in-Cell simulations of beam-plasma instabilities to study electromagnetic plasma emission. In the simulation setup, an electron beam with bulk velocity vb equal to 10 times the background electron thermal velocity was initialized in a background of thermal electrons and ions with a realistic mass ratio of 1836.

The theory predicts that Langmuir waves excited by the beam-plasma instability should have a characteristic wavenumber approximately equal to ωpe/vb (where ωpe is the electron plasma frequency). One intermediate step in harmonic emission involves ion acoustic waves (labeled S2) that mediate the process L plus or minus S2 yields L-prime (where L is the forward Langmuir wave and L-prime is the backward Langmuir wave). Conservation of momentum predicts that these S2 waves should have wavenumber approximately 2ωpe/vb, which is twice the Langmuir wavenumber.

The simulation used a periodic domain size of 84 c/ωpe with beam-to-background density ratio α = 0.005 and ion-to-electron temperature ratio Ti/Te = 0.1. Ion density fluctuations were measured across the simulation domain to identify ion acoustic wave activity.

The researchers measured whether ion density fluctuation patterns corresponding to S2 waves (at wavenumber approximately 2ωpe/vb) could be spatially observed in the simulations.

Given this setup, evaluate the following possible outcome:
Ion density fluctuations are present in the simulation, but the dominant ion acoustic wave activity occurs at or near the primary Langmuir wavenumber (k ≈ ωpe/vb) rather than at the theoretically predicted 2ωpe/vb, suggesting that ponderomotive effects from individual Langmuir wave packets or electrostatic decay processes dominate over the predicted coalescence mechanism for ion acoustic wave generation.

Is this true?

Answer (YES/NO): NO